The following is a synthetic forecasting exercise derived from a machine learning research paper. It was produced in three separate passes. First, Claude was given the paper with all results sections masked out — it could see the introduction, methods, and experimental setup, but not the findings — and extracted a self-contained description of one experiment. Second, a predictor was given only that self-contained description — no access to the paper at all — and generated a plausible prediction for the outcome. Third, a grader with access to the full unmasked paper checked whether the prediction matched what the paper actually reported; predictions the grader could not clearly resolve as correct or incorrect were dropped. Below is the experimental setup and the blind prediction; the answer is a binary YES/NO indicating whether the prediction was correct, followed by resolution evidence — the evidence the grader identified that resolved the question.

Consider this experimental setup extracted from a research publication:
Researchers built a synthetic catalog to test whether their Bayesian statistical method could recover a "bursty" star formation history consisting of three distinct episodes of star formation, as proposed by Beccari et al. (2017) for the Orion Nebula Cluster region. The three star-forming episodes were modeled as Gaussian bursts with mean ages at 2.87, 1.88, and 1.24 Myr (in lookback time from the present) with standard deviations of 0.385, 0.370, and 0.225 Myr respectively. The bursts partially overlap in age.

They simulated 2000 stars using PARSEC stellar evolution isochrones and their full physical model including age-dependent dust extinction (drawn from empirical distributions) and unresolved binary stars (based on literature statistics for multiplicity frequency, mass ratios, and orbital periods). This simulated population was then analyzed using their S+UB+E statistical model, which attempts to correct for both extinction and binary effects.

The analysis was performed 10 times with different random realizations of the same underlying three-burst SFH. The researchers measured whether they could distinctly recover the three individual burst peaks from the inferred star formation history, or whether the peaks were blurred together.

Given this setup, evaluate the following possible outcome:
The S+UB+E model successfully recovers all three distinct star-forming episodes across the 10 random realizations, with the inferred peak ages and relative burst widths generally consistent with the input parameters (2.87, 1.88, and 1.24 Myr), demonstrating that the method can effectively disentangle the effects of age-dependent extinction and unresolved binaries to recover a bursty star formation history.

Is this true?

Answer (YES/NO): NO